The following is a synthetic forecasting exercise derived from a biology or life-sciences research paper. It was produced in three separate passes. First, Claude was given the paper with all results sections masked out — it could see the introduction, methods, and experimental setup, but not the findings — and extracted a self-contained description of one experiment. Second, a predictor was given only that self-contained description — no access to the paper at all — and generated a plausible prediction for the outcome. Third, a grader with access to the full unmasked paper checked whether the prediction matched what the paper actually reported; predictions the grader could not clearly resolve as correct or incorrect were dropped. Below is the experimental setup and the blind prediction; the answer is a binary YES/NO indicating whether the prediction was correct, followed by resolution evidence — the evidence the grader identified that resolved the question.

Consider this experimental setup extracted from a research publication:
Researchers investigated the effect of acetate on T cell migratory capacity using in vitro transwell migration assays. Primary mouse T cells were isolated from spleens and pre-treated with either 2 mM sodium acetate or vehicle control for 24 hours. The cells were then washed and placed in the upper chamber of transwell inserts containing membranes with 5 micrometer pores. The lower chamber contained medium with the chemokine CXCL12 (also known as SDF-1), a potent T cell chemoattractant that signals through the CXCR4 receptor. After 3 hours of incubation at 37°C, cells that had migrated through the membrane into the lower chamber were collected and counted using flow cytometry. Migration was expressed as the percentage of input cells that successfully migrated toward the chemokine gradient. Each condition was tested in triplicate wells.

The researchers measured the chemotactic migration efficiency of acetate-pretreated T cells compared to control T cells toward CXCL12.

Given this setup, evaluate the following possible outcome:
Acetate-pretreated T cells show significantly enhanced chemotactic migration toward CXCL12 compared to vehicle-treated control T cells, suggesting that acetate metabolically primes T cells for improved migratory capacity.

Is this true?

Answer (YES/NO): NO